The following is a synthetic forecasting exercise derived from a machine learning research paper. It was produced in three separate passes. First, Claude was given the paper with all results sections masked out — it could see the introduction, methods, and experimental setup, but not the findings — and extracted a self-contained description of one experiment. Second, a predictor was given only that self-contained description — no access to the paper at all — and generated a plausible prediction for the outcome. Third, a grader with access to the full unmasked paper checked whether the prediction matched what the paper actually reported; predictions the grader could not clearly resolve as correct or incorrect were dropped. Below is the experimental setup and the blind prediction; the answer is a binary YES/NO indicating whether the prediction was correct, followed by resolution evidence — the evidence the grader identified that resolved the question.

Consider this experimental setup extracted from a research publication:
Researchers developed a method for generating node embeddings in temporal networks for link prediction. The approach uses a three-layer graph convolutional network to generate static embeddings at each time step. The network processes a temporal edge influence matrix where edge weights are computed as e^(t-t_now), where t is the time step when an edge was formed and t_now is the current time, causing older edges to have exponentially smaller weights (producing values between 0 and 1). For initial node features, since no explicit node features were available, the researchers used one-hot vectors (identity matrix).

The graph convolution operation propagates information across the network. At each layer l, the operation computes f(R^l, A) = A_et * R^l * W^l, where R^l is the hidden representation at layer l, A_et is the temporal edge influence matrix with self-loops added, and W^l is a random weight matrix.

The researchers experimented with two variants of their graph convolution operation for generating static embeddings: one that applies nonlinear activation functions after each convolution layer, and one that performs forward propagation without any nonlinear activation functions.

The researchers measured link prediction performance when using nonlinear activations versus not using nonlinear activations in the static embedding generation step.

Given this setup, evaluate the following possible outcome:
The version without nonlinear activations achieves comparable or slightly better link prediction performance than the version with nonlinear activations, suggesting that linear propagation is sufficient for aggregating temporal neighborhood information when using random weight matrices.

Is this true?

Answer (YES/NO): YES